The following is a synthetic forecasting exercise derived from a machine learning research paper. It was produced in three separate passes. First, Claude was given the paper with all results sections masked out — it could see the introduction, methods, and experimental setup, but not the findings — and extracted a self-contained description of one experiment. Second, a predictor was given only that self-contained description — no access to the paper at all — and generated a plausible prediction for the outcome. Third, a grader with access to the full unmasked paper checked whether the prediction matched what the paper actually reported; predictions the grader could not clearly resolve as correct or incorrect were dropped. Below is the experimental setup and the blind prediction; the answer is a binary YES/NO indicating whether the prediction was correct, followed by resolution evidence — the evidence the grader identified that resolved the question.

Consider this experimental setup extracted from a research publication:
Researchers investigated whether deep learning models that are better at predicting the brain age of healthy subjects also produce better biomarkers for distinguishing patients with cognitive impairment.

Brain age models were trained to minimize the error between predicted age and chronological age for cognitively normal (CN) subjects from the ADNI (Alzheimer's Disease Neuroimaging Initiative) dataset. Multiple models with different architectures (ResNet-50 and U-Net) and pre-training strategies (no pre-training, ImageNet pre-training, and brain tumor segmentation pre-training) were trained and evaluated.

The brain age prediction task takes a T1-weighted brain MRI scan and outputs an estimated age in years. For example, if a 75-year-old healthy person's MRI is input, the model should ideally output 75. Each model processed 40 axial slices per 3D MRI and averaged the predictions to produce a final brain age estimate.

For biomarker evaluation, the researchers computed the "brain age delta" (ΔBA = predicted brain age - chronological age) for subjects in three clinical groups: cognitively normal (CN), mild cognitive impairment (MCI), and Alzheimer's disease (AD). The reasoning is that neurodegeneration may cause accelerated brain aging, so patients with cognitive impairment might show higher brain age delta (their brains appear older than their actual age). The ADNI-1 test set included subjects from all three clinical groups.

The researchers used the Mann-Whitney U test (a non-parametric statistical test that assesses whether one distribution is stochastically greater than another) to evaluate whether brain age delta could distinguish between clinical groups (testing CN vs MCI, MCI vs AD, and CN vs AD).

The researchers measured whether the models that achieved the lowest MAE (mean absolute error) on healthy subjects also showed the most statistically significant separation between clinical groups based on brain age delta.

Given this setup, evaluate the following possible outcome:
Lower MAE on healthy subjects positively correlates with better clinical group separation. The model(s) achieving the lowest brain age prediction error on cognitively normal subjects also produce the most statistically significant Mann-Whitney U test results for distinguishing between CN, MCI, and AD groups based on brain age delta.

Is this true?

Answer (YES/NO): NO